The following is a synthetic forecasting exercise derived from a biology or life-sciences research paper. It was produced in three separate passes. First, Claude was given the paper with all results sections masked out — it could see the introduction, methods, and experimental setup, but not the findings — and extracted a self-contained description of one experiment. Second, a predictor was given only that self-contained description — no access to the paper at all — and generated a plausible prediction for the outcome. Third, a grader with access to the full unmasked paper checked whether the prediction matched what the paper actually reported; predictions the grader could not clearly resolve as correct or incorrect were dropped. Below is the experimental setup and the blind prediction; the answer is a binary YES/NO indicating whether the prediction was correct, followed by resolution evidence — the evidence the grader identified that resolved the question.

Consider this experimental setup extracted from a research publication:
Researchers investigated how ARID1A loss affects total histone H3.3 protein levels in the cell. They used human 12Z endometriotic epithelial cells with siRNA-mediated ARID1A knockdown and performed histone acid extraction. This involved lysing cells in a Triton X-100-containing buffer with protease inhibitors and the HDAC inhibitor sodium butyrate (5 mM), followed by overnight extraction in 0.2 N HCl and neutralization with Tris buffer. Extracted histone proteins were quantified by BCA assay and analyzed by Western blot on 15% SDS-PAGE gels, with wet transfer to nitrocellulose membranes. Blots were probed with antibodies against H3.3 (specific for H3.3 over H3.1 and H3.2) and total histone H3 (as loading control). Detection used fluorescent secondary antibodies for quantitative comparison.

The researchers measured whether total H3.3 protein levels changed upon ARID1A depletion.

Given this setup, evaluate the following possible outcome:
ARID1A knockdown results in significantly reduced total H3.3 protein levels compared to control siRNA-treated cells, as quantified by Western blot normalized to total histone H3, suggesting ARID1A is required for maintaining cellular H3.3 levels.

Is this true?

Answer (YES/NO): NO